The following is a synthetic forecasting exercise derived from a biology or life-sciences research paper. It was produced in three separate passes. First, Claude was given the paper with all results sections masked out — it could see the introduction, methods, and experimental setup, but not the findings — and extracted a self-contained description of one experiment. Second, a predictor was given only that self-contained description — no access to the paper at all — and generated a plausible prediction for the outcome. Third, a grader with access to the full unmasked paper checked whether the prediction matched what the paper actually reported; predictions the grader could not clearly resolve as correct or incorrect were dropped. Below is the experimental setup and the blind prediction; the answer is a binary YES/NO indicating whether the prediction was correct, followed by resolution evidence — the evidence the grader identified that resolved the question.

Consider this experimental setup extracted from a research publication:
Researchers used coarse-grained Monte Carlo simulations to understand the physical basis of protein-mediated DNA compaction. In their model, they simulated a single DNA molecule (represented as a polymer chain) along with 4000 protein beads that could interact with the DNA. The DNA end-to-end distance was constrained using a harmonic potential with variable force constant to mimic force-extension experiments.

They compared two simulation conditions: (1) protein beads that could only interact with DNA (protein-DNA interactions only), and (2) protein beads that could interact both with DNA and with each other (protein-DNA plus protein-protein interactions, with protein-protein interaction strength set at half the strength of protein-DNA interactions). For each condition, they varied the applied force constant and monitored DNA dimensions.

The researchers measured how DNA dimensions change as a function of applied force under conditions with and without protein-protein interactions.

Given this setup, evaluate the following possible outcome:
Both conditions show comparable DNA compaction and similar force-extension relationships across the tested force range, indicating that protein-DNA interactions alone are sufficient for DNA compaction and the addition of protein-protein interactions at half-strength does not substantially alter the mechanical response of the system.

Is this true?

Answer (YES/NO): NO